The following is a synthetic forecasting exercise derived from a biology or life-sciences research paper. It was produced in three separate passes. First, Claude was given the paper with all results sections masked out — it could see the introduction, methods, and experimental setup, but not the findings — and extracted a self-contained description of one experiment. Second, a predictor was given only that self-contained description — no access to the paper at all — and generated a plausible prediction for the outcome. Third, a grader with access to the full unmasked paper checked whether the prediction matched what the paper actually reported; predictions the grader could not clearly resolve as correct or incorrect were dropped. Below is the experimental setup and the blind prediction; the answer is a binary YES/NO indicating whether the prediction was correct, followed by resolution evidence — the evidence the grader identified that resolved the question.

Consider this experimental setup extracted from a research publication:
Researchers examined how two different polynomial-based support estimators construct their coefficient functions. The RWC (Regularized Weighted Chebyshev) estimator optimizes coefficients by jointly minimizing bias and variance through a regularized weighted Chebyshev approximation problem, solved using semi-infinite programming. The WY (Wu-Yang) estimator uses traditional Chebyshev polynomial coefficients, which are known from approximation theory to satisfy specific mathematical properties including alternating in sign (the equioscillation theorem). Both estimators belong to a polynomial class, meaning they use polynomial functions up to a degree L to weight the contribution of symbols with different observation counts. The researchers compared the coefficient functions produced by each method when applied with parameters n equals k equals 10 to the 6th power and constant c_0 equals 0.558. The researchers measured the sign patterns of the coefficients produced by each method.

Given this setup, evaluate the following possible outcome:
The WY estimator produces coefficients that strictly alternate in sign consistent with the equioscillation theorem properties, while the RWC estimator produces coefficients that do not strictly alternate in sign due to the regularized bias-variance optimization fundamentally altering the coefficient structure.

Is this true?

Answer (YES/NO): YES